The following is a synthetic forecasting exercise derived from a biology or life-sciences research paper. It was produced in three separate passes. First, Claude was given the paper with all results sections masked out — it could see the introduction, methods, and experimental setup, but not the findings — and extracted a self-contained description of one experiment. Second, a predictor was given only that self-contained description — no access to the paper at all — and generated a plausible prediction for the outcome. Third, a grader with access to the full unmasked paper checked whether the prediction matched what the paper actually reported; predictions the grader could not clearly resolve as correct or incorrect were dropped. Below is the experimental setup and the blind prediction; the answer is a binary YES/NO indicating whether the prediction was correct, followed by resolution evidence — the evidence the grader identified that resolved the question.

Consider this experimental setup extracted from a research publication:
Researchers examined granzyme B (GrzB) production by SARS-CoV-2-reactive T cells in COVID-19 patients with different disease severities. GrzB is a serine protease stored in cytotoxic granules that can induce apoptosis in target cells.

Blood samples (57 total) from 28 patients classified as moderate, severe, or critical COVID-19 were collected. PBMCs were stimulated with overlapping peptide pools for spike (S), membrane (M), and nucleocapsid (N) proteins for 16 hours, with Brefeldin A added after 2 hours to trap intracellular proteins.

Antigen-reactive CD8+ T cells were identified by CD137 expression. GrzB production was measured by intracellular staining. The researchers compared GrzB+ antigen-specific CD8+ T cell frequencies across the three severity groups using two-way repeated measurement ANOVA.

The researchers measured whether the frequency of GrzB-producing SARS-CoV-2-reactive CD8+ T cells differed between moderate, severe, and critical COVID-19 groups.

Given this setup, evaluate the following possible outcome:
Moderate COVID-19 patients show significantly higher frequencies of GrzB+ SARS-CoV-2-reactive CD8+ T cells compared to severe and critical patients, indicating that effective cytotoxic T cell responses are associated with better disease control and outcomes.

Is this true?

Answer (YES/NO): NO